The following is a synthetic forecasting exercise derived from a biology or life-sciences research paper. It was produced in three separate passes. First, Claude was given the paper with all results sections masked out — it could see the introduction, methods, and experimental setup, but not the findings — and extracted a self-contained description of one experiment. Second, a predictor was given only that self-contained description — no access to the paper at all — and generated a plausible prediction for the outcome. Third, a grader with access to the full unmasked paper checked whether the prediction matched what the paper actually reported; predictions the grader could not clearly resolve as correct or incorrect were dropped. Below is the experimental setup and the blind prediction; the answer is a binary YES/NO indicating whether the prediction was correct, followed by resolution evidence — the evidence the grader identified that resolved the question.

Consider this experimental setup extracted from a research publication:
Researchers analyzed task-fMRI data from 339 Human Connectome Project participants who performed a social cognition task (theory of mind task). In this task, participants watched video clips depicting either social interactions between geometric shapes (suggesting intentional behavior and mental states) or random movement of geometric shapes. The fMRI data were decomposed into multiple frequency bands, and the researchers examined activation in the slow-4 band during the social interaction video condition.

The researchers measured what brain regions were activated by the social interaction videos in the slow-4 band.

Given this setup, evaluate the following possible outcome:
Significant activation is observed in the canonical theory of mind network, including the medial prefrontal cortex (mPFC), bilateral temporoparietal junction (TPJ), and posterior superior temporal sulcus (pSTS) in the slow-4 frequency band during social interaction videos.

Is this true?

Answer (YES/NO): NO